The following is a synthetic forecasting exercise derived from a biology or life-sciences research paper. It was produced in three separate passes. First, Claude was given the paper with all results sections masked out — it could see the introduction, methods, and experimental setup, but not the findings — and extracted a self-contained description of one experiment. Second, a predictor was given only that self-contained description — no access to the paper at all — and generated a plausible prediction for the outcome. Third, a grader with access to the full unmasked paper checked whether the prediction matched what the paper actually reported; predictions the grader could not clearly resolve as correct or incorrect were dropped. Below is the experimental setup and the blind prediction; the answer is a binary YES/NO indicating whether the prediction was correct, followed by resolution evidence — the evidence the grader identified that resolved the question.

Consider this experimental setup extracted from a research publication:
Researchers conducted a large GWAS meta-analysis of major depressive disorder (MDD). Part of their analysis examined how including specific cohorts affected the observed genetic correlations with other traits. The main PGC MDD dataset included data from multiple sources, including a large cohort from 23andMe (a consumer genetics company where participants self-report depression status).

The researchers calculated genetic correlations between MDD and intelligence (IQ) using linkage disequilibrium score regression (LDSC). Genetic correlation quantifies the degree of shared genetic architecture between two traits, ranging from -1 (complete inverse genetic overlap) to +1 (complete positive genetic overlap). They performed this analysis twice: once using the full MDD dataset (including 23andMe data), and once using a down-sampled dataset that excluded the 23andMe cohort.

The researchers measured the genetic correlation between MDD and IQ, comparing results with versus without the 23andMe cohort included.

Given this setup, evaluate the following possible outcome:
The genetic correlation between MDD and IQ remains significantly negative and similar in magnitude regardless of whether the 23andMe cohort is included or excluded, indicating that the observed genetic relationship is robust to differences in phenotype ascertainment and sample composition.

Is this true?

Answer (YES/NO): NO